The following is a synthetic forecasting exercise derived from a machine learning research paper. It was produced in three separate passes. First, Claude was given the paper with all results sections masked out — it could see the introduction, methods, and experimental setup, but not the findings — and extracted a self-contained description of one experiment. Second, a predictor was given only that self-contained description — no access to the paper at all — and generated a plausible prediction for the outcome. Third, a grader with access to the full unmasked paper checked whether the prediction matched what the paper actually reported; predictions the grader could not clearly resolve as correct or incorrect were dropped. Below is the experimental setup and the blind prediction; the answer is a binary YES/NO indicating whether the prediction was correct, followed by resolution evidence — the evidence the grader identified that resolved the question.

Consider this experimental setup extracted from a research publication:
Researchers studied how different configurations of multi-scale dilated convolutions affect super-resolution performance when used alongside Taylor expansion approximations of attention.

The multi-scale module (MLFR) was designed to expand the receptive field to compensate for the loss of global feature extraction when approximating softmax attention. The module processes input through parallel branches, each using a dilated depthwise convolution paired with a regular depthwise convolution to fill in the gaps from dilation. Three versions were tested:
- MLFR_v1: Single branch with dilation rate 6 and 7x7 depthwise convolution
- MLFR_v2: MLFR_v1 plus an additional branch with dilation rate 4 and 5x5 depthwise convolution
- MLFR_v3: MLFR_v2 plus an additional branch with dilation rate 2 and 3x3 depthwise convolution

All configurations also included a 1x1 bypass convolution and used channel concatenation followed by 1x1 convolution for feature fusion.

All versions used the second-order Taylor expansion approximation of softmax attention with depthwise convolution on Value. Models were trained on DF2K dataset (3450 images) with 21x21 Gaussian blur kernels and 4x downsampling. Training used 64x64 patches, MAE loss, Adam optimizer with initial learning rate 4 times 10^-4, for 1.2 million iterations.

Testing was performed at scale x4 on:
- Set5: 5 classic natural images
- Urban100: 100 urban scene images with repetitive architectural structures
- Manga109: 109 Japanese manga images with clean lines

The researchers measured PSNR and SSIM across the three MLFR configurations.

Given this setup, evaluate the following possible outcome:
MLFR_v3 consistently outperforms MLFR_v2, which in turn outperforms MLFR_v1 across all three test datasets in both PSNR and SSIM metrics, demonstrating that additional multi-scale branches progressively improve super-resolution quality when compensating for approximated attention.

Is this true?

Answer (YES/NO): NO